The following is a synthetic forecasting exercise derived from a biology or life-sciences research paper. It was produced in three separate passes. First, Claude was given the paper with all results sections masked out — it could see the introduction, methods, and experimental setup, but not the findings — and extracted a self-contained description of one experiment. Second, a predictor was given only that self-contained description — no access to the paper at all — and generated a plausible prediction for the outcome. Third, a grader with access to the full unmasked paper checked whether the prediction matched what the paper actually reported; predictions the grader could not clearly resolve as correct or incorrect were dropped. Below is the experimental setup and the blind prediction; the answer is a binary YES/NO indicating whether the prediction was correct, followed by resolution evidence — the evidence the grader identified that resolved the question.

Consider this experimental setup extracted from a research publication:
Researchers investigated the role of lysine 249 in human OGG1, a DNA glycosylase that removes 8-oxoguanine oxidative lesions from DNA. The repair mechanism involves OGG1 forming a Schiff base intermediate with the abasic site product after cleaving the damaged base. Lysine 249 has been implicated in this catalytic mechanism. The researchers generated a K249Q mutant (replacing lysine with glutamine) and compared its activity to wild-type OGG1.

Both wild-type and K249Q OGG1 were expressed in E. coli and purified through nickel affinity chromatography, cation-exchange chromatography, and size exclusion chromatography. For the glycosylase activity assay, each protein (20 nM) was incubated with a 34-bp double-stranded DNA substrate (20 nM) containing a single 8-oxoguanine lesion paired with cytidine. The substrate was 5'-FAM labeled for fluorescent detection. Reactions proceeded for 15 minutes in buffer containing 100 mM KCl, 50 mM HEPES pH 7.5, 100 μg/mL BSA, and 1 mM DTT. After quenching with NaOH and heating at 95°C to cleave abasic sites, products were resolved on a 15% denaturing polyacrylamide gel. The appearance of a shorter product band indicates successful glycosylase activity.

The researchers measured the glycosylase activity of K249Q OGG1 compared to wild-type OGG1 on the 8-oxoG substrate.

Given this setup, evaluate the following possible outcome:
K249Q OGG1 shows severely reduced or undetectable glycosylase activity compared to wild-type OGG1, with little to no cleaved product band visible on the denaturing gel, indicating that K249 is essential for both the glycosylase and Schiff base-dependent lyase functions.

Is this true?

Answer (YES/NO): YES